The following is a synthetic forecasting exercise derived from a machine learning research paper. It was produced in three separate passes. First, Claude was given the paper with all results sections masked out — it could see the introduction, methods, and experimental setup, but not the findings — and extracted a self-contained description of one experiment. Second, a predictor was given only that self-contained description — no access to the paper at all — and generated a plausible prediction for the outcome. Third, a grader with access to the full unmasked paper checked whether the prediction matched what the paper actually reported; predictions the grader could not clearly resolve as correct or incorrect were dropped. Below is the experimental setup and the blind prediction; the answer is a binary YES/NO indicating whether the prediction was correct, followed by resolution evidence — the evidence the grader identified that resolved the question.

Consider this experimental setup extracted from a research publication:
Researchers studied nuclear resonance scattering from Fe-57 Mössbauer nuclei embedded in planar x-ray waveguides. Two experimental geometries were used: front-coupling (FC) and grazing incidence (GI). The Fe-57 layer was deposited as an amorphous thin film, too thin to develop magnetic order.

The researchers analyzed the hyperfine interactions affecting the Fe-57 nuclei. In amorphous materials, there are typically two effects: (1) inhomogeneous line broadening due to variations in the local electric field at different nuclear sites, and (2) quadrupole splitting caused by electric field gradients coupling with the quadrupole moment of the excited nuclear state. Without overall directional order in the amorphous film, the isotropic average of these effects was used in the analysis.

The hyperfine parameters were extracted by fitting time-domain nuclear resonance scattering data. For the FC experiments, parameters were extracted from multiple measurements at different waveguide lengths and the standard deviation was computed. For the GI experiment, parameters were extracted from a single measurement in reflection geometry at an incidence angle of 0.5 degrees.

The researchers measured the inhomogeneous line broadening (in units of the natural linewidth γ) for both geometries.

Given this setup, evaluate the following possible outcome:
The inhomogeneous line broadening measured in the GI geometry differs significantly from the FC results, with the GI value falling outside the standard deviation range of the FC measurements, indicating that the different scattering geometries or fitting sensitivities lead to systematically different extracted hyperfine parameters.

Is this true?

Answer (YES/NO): NO